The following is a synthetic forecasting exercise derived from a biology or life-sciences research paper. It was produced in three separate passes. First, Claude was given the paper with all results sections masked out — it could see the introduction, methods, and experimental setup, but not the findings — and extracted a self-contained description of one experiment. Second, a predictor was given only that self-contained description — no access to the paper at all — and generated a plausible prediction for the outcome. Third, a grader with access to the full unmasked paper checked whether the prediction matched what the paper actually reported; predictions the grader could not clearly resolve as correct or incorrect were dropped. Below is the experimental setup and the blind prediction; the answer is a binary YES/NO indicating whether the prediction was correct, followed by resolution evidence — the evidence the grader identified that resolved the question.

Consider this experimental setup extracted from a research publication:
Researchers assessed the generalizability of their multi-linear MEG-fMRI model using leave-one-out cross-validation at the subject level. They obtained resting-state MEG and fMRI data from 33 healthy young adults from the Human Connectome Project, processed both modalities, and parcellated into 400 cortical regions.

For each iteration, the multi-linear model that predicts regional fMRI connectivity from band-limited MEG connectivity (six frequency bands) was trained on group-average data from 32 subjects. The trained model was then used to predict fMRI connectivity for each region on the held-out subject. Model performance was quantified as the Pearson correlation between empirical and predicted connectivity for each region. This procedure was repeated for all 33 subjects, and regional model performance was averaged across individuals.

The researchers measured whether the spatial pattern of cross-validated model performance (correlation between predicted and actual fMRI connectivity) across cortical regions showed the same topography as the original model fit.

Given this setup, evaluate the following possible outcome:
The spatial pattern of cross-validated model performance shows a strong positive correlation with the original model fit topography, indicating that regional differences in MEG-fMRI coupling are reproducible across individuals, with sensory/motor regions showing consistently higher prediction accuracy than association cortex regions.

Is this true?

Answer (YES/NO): YES